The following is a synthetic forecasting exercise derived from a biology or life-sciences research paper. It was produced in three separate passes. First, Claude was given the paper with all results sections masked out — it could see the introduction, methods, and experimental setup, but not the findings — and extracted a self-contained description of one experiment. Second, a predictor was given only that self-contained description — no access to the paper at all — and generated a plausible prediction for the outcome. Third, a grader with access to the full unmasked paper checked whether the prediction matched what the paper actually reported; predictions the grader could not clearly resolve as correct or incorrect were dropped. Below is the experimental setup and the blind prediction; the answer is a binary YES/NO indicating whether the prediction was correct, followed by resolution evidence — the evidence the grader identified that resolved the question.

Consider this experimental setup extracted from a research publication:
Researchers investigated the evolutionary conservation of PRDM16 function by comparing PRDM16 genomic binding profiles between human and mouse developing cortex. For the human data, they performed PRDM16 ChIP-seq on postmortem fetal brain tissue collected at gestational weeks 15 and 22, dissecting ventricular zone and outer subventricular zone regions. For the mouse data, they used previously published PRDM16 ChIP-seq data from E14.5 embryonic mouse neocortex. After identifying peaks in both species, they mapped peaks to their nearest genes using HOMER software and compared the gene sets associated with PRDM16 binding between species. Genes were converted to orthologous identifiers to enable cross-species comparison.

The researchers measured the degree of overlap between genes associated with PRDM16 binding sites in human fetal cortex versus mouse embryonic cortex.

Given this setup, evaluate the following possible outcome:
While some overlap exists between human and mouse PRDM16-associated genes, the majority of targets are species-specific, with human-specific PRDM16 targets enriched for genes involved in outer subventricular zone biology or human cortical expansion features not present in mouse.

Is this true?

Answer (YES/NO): NO